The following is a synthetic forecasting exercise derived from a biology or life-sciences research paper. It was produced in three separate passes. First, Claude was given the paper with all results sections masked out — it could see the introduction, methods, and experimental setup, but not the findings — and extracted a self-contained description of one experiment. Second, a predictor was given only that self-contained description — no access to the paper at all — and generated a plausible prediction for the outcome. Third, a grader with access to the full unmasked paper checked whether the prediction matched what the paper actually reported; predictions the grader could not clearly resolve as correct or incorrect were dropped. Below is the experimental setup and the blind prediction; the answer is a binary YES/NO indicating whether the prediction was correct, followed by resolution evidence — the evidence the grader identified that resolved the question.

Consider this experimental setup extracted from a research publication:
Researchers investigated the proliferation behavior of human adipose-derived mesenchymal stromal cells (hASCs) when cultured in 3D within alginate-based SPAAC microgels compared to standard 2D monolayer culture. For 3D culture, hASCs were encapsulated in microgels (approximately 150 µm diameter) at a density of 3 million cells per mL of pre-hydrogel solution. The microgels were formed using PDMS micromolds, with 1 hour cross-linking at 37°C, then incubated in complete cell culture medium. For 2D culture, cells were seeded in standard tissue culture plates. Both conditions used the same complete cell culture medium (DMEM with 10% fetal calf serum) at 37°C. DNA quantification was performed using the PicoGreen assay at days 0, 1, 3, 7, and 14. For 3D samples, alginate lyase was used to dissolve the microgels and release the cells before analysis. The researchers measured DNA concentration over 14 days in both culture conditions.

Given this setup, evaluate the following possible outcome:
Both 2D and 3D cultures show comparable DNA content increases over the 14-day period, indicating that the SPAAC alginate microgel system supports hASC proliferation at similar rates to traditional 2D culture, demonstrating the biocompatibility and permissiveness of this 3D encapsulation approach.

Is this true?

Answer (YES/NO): NO